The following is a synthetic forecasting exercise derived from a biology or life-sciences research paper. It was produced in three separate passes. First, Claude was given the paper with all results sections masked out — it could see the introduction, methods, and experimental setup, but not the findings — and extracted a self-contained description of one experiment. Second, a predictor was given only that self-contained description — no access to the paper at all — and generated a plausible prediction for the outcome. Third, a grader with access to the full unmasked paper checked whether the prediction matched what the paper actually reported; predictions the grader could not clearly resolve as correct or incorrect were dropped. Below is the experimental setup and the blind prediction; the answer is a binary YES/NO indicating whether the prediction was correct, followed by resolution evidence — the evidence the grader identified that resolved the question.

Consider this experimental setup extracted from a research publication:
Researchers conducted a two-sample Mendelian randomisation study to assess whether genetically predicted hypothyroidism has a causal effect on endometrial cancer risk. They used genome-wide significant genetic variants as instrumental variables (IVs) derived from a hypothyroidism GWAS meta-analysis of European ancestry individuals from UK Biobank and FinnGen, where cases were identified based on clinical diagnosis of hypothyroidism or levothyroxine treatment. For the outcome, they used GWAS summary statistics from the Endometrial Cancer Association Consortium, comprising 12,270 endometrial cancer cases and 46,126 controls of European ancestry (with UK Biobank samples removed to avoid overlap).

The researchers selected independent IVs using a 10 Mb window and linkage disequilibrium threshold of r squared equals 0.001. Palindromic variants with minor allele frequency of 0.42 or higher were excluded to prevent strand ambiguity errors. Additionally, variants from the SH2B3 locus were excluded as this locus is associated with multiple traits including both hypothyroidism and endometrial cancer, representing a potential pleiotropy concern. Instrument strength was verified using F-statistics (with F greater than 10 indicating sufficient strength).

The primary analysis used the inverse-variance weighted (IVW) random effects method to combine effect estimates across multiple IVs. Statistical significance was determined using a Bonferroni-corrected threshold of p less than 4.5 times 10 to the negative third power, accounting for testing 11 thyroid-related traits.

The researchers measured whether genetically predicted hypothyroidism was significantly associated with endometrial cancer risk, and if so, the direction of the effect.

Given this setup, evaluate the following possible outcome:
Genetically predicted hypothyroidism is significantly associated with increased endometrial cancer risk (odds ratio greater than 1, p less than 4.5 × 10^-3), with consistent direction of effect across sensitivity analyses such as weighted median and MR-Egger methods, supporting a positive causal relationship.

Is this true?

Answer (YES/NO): NO